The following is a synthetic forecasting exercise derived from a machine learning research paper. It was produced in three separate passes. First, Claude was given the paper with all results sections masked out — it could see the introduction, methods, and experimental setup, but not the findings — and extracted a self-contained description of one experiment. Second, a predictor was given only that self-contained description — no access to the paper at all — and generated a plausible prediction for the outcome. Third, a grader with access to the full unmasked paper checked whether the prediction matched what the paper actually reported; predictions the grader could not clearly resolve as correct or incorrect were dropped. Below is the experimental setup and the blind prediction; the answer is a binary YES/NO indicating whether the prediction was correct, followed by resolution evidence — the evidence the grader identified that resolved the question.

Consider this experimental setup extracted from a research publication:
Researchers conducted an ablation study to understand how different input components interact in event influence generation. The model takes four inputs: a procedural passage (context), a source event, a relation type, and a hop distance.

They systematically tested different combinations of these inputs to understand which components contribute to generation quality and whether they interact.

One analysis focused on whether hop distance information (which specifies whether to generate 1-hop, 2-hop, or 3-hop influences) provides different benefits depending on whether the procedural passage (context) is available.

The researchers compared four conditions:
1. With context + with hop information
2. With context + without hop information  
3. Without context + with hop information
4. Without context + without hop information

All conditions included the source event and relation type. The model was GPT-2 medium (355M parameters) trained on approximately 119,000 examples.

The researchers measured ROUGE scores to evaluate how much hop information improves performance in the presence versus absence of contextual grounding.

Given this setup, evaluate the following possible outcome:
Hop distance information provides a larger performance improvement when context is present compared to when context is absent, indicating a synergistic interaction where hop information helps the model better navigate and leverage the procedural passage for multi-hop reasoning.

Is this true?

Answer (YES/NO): YES